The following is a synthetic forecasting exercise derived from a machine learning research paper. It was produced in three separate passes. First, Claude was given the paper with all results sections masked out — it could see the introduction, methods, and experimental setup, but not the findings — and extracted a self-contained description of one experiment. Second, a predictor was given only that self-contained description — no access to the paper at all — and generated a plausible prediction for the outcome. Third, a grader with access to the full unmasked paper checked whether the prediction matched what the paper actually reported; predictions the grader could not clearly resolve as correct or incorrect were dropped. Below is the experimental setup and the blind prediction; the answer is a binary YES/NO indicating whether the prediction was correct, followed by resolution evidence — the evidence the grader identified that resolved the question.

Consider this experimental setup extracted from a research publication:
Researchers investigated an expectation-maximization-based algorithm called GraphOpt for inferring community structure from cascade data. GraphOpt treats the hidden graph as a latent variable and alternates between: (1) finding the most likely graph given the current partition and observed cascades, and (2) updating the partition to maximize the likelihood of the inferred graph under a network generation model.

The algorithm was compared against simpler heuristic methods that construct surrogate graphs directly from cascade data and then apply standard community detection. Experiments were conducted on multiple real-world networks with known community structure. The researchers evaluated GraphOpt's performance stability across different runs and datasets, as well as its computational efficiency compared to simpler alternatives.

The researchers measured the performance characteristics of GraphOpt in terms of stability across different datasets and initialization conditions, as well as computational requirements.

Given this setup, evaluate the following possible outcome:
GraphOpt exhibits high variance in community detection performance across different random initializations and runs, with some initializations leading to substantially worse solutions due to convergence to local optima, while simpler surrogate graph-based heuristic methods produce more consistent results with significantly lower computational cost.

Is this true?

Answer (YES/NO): NO